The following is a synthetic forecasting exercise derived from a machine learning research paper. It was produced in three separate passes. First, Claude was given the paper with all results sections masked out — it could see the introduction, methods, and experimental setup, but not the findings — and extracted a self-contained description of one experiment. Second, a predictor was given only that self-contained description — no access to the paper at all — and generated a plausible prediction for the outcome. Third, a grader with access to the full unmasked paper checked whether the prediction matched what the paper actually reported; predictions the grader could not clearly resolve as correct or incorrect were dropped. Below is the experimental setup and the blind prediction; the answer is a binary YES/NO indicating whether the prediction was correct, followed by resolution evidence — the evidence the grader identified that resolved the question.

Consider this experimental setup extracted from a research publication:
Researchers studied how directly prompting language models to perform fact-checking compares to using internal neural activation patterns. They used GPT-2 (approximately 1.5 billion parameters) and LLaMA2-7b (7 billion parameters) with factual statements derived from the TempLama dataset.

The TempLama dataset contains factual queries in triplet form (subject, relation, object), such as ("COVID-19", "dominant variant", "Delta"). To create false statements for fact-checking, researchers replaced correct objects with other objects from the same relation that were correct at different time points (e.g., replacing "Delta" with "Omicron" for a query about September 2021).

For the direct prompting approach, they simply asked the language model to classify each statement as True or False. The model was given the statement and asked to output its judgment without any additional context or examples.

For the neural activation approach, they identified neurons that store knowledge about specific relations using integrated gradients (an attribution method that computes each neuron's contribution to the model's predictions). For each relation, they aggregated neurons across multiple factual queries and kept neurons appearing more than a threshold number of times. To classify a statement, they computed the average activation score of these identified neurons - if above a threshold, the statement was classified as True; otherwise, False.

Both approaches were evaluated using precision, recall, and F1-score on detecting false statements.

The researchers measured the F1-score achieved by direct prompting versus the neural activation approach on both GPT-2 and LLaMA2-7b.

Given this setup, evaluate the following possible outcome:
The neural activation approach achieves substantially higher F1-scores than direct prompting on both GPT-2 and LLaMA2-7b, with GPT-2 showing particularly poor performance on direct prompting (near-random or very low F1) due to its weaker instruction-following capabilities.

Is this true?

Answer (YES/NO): YES